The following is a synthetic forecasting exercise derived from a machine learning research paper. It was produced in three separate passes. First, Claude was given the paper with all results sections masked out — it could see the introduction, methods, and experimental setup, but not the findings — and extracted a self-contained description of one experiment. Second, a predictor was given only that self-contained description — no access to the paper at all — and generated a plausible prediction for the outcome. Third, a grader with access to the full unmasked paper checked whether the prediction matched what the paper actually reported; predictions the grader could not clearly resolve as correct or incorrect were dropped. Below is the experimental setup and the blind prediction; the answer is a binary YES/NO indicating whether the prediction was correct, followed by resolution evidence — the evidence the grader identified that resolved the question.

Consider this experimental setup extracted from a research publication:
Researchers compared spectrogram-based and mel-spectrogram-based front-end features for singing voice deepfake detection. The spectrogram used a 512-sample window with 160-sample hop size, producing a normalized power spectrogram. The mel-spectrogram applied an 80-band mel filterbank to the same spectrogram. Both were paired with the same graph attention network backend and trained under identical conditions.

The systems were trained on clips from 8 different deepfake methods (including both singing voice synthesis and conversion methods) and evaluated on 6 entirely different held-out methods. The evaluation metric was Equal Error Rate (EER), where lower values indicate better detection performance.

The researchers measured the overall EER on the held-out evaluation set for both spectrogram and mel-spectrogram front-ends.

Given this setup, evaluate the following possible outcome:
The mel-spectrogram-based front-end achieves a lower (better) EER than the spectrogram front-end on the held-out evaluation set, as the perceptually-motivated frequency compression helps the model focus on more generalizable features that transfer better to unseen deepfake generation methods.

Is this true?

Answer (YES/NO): YES